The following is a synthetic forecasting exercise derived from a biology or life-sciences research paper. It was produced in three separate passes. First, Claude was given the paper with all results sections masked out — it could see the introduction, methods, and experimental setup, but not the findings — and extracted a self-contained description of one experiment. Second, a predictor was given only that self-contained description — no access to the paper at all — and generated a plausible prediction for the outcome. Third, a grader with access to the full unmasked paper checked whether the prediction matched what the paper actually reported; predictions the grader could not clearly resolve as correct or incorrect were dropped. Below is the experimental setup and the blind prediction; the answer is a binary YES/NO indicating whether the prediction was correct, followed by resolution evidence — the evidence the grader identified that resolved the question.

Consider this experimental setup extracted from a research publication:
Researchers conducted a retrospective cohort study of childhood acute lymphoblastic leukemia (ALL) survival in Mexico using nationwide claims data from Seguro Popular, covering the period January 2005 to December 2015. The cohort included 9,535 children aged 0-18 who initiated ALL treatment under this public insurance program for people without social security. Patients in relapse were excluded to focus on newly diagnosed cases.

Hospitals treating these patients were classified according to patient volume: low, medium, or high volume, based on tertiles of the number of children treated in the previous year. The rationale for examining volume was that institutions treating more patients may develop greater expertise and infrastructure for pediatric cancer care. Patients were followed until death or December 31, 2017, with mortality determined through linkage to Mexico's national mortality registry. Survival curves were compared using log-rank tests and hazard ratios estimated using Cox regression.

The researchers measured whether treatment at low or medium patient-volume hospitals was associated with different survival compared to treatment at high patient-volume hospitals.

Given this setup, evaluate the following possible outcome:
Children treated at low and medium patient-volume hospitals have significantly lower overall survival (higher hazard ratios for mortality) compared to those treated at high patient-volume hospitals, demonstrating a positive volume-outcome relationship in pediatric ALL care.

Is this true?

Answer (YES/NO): YES